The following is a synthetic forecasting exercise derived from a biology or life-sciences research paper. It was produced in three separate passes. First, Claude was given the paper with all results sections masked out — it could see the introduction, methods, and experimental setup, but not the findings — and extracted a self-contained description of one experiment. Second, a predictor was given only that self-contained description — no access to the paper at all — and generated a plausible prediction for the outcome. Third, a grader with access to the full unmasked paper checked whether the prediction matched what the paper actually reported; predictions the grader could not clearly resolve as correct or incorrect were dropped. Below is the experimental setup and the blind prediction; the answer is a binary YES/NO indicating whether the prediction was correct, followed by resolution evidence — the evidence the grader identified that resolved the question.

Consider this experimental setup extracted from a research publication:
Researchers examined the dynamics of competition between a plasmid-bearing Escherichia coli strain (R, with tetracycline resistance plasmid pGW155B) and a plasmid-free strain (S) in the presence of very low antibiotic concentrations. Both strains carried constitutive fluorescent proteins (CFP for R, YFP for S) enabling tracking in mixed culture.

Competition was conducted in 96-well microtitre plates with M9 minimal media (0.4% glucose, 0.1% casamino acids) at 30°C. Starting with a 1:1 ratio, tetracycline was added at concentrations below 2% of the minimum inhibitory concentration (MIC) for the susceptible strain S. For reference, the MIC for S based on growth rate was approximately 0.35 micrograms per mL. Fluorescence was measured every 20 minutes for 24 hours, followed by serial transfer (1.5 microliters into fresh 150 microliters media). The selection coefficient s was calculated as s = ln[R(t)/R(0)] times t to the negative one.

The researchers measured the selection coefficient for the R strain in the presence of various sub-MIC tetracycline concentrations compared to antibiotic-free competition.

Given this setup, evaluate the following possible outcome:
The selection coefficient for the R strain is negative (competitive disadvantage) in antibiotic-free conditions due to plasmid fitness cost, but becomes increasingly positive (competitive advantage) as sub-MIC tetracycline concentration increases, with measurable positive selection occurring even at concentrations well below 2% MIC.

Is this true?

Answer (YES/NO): NO